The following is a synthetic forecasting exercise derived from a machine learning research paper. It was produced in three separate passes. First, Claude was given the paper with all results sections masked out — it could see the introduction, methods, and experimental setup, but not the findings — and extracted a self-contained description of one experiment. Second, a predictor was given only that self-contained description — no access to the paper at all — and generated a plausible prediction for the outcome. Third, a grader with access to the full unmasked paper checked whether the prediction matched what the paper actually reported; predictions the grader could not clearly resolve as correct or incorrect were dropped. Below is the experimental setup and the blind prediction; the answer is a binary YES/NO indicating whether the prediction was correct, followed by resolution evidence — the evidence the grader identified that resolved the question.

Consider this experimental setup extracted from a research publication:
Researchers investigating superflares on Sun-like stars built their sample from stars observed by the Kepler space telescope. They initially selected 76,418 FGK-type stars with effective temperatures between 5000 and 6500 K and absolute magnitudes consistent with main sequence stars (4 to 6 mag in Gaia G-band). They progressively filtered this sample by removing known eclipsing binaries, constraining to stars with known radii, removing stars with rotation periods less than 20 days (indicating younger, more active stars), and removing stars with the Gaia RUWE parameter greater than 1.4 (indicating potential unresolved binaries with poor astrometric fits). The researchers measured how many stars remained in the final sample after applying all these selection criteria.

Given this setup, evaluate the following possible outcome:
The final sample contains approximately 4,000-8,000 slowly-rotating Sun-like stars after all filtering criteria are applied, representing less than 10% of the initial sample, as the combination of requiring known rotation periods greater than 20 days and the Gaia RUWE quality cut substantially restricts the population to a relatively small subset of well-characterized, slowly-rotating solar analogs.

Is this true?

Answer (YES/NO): NO